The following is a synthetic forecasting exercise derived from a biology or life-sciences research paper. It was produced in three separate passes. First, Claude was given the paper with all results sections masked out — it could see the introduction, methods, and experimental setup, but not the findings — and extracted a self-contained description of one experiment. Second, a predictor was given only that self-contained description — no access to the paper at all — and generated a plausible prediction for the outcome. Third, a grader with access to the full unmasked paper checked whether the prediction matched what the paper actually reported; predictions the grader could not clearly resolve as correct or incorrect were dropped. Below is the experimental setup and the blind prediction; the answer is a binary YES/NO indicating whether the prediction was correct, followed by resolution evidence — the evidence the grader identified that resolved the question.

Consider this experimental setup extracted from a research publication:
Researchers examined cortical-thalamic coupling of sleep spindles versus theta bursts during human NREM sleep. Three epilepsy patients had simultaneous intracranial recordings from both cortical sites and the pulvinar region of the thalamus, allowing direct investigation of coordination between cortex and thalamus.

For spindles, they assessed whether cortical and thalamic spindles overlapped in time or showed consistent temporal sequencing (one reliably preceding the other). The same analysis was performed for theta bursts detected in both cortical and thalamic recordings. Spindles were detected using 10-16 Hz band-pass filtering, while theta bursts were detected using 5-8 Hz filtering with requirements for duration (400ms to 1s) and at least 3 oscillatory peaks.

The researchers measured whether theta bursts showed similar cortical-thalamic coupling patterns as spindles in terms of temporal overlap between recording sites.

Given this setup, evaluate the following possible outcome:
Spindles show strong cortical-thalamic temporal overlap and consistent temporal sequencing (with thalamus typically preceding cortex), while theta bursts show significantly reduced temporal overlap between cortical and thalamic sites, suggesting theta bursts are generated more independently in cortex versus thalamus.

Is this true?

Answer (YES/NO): YES